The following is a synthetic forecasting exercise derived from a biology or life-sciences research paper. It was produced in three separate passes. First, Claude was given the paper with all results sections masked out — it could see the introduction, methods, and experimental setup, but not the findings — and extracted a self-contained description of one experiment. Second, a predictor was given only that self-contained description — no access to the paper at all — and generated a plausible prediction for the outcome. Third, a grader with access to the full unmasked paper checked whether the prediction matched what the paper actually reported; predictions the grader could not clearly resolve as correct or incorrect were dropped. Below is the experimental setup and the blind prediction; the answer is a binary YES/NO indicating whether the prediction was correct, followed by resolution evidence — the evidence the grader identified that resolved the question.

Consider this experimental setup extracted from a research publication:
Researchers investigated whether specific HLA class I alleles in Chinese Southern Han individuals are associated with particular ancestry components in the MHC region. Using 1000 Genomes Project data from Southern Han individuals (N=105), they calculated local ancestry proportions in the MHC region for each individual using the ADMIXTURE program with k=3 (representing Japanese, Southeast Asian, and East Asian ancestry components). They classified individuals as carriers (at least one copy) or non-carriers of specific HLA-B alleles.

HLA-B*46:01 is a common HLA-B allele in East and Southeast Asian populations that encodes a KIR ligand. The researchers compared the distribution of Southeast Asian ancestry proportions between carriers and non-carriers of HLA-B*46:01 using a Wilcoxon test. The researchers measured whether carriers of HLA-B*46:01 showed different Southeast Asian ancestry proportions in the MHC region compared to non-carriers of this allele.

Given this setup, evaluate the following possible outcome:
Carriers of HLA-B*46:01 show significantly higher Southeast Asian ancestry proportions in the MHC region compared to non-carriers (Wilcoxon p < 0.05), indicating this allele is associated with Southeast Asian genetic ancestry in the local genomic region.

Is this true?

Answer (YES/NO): YES